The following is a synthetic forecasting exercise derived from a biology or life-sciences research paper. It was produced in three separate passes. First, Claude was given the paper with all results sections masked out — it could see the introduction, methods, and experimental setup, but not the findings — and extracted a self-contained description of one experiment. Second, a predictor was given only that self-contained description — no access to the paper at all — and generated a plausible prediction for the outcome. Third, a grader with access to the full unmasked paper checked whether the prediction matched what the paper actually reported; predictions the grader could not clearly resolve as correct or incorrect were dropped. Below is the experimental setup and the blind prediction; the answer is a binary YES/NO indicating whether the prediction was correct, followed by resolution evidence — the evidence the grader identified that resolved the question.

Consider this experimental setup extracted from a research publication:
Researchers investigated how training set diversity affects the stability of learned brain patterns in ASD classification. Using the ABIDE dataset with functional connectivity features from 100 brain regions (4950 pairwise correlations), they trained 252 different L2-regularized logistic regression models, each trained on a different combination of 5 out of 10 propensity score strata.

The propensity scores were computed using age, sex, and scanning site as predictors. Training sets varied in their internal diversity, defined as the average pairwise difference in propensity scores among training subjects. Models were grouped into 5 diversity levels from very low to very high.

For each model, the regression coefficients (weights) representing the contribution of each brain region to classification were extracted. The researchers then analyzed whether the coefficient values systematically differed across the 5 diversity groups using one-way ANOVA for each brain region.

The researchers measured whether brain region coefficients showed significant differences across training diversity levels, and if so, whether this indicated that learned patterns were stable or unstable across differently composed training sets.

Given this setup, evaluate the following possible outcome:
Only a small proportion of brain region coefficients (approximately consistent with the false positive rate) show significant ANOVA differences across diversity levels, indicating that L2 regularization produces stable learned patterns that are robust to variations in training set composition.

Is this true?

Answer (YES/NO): NO